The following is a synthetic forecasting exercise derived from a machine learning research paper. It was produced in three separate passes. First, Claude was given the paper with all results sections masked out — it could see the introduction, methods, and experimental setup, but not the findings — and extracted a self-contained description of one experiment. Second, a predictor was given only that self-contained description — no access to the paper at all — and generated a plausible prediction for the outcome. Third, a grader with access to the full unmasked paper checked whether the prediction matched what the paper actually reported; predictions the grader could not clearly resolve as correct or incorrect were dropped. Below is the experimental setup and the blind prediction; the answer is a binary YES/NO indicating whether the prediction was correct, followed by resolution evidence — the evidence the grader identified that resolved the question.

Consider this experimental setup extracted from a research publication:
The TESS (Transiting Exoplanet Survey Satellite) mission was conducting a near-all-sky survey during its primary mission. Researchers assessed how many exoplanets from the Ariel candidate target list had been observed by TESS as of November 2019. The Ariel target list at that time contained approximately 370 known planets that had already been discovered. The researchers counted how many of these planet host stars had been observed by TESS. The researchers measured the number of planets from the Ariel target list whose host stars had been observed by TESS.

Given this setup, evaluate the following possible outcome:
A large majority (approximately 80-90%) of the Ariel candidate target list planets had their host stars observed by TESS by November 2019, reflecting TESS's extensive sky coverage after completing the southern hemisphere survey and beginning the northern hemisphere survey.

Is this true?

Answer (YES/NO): NO